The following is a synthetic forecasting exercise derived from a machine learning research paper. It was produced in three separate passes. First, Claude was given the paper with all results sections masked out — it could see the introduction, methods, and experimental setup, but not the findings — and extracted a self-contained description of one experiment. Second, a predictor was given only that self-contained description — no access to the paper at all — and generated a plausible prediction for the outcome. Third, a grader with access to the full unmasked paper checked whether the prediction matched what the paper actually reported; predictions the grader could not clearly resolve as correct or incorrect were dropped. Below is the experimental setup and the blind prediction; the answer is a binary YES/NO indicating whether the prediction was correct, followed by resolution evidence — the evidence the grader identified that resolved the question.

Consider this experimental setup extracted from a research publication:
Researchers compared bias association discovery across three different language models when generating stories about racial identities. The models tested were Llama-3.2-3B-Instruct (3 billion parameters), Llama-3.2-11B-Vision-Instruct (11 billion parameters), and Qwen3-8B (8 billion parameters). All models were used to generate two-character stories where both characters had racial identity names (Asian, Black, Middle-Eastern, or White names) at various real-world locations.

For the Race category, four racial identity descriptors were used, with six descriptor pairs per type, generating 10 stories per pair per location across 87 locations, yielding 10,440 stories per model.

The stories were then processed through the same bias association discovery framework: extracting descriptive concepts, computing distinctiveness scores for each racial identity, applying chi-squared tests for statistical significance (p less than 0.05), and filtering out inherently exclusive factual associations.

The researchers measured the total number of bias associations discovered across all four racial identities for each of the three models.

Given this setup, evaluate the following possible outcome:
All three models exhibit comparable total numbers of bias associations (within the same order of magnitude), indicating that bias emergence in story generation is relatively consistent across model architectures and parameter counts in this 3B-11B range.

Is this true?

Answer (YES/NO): NO